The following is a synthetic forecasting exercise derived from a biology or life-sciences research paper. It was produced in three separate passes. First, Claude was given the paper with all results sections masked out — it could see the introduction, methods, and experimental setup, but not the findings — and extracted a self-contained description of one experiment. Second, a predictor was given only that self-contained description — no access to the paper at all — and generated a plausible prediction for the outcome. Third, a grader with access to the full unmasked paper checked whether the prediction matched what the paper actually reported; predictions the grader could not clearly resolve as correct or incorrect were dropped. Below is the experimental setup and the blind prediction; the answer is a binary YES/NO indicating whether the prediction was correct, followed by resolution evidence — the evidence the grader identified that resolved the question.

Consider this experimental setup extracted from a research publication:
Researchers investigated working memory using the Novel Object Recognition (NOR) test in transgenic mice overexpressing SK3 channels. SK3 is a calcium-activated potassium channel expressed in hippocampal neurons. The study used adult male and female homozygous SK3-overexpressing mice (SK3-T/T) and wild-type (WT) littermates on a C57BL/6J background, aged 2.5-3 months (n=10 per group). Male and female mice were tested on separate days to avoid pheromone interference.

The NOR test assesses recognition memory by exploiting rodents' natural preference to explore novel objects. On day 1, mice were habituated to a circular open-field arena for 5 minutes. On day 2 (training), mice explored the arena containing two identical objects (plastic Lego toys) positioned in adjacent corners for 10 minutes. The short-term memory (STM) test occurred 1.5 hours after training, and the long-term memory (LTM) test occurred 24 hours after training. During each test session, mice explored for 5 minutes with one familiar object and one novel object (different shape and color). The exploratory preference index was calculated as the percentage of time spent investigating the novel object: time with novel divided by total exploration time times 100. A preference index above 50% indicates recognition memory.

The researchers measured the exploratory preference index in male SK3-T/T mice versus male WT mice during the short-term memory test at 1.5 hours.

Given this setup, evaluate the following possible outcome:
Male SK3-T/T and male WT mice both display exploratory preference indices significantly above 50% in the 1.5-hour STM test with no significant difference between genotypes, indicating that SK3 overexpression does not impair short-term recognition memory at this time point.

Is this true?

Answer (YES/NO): NO